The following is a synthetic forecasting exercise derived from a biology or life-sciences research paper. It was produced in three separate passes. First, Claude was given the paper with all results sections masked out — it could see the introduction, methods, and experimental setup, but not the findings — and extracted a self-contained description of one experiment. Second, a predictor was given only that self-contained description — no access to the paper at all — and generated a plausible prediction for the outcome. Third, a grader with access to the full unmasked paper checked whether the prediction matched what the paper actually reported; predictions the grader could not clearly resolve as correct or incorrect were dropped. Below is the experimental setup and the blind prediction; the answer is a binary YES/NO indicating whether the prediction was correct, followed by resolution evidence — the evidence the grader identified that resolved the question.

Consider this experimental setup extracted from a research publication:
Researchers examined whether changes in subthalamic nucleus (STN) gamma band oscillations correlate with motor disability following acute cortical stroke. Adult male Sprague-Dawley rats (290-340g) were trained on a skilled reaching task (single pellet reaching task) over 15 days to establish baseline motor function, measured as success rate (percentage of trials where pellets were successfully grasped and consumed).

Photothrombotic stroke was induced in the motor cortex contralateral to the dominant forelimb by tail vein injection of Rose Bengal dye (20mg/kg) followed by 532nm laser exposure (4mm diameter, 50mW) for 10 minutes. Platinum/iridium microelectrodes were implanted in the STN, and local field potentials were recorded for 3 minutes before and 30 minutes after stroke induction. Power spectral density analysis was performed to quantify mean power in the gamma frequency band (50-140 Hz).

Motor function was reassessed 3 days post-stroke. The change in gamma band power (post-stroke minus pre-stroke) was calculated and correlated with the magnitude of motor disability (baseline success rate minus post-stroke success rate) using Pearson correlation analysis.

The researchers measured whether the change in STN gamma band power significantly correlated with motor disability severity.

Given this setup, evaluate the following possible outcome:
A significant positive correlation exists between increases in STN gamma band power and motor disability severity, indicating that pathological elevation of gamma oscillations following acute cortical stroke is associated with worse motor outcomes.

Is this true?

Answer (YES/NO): NO